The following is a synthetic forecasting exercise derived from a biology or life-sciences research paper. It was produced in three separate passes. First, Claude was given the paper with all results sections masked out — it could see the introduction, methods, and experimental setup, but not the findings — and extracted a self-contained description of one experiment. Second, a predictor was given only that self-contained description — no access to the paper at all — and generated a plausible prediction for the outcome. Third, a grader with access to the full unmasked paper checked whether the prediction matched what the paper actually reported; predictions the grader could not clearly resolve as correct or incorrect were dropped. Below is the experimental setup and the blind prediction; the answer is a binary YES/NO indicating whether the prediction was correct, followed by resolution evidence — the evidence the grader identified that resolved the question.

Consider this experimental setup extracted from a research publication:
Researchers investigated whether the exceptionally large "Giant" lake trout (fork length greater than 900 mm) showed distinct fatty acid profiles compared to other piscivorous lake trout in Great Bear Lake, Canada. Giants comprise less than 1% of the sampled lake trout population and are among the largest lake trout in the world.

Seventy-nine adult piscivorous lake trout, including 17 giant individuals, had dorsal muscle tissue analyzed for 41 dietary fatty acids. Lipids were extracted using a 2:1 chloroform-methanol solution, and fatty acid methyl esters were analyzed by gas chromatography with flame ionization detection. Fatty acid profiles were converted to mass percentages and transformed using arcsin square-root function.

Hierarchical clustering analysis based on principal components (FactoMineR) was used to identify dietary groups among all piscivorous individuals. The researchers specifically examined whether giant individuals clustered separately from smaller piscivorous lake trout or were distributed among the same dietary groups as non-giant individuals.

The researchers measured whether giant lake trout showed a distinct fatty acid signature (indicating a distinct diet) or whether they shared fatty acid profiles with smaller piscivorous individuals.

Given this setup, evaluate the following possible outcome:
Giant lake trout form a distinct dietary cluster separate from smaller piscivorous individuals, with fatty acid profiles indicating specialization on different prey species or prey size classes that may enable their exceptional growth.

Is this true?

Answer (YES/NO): NO